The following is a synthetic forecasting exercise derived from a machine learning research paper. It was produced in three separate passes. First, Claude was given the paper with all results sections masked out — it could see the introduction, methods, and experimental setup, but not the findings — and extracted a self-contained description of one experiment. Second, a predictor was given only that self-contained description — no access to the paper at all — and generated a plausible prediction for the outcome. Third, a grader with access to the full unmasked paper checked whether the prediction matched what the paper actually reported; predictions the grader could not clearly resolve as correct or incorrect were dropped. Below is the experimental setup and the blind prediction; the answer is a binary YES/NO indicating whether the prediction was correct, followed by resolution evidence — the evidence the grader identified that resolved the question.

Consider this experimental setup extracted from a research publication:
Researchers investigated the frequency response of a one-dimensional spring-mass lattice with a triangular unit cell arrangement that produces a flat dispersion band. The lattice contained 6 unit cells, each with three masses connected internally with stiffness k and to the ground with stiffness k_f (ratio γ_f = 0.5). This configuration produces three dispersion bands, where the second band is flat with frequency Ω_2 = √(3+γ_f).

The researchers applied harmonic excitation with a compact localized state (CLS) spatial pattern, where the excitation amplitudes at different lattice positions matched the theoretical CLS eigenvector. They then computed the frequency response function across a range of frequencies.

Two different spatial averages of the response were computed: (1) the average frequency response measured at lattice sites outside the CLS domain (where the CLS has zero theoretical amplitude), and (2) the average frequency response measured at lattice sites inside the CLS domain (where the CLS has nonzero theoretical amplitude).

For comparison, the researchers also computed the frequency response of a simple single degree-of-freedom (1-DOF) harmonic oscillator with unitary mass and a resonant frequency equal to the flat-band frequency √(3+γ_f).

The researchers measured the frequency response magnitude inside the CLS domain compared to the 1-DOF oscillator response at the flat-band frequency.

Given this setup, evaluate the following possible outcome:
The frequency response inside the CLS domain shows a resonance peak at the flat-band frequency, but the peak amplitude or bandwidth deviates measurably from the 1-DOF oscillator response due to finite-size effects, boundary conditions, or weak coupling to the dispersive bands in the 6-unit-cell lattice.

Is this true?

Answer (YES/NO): NO